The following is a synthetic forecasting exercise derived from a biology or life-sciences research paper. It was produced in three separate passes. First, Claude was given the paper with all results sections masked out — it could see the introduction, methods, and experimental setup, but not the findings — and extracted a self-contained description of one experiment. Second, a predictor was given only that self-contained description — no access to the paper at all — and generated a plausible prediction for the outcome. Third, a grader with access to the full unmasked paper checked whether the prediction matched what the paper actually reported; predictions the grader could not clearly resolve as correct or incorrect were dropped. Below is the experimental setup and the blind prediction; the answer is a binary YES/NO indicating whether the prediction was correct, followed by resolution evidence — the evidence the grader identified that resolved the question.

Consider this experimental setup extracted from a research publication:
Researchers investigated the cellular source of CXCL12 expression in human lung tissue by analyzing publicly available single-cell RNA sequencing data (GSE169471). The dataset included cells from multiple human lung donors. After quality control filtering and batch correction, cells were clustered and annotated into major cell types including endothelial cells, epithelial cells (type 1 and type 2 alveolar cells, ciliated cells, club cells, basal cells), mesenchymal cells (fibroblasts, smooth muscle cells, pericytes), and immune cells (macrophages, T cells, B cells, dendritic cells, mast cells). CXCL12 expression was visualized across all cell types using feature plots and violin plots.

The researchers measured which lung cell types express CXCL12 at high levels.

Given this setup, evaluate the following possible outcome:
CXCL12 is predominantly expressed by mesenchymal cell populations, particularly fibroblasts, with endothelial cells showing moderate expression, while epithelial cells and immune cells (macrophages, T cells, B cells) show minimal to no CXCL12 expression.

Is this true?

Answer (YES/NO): NO